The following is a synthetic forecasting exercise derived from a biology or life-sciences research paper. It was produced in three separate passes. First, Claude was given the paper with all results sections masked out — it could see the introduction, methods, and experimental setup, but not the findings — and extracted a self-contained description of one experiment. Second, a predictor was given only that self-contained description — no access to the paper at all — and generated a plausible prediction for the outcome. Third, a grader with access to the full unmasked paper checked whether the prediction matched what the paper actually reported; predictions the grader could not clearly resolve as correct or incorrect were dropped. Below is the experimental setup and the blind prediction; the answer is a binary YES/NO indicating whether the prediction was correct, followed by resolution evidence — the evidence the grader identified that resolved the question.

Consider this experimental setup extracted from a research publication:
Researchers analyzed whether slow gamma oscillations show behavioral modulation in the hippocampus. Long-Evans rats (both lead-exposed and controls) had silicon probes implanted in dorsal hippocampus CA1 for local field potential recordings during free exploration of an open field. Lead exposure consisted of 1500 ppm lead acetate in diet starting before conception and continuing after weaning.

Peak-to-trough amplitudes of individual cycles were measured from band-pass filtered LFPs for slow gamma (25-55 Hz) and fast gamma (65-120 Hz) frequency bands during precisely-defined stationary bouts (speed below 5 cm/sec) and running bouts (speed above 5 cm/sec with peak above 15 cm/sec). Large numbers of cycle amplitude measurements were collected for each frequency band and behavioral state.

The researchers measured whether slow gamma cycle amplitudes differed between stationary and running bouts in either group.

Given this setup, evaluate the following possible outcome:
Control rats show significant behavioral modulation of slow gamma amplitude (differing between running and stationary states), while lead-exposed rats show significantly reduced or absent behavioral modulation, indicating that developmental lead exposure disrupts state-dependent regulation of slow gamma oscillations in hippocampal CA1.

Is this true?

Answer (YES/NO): NO